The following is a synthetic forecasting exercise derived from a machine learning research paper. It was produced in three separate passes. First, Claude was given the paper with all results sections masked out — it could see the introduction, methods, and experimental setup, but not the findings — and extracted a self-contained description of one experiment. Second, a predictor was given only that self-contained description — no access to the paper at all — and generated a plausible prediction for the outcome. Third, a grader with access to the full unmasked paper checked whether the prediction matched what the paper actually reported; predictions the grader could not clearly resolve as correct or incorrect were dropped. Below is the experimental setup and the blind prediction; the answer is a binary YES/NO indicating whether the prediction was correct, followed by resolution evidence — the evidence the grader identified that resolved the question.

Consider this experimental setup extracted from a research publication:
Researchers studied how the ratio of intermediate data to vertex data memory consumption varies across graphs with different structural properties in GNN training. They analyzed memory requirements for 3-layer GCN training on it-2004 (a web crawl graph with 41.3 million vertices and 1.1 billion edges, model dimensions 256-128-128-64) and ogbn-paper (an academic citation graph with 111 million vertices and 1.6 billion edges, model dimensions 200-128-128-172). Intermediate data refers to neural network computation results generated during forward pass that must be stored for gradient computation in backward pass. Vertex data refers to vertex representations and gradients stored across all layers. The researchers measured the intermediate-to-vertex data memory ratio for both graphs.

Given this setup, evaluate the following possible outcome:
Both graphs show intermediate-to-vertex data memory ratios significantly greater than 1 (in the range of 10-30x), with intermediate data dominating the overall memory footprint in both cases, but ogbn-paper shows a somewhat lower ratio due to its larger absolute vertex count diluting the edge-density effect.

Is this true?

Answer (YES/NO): NO